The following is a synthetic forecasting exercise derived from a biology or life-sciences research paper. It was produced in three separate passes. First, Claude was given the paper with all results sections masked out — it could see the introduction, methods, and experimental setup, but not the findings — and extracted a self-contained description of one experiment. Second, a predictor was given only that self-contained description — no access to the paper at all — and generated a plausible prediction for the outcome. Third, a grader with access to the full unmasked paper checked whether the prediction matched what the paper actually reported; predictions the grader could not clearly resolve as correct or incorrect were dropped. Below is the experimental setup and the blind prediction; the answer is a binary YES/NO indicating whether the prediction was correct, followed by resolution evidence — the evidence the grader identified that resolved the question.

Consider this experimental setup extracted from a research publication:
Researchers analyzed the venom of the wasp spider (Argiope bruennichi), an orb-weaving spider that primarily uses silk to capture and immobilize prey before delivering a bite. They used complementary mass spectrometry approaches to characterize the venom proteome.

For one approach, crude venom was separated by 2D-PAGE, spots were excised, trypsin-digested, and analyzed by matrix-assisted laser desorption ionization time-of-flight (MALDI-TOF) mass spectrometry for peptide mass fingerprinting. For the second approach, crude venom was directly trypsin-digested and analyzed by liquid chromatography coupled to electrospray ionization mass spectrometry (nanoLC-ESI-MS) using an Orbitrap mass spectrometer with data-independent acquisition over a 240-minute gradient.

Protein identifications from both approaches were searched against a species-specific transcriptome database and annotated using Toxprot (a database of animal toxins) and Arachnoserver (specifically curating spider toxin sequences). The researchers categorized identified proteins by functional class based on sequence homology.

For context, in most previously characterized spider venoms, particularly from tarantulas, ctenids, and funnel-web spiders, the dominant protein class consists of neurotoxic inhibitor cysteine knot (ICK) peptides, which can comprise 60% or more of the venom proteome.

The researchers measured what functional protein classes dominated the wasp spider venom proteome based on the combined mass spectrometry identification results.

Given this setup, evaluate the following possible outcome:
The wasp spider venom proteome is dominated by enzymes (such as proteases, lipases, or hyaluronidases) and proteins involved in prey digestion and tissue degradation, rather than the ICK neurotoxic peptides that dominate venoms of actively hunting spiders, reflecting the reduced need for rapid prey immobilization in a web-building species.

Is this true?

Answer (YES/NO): NO